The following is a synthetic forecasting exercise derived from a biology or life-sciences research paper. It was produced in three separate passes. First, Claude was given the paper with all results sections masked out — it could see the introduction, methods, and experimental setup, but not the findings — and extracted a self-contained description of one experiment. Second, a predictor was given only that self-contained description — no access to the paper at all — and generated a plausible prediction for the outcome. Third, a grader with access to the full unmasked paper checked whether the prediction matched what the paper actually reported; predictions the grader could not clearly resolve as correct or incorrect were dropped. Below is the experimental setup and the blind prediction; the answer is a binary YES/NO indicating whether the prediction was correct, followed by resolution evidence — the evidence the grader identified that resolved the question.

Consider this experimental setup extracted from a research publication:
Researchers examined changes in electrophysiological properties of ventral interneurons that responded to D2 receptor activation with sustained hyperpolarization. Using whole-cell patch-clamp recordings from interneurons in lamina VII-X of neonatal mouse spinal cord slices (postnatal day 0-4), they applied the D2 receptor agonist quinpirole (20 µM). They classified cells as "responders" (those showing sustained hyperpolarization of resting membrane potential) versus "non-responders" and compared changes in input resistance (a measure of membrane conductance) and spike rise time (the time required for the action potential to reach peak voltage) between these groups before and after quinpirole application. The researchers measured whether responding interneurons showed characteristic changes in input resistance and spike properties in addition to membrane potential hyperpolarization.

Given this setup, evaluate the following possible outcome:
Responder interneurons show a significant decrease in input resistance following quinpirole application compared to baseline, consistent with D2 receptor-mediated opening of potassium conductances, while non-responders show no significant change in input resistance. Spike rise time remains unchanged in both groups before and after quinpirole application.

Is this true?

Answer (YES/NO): NO